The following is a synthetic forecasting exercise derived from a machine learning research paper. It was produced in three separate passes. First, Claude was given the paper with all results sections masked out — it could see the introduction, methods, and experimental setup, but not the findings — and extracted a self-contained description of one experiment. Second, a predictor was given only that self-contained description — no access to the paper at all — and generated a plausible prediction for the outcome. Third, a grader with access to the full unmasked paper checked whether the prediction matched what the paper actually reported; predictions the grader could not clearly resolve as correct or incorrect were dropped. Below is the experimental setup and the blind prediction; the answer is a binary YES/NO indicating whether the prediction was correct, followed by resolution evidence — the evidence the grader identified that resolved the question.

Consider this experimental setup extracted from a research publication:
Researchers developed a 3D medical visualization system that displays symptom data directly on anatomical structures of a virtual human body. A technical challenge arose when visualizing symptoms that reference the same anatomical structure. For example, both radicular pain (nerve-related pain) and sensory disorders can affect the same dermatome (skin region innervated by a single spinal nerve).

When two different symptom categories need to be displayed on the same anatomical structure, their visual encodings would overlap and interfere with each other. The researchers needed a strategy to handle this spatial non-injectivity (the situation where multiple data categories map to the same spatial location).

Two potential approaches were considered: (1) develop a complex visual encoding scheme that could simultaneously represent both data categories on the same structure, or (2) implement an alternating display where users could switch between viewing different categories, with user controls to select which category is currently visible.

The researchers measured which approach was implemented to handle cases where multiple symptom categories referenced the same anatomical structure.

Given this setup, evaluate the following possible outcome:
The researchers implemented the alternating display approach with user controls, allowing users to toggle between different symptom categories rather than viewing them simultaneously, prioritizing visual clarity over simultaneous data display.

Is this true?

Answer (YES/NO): YES